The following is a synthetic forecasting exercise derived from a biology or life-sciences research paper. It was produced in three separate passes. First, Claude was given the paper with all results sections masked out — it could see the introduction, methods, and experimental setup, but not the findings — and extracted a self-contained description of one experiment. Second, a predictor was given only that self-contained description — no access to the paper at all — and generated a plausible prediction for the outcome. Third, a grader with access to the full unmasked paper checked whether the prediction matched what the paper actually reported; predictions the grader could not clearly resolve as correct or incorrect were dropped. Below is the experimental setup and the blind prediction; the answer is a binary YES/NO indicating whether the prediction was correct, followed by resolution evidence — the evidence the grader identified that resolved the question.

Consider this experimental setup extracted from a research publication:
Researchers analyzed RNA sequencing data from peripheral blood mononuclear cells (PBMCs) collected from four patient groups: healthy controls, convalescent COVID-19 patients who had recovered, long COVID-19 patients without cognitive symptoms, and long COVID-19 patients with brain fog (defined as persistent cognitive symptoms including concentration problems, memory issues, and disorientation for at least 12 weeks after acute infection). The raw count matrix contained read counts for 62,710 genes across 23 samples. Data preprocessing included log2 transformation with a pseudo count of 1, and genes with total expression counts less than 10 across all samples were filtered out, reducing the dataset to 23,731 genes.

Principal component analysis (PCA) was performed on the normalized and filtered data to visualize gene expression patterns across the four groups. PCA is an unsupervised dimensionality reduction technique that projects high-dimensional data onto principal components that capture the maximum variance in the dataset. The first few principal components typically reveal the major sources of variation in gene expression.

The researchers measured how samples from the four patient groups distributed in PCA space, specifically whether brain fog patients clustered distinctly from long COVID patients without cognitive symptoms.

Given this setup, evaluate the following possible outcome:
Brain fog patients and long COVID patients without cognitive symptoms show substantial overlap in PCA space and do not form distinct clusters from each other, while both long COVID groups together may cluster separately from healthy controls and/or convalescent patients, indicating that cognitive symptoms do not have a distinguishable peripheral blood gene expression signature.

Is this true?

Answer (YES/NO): NO